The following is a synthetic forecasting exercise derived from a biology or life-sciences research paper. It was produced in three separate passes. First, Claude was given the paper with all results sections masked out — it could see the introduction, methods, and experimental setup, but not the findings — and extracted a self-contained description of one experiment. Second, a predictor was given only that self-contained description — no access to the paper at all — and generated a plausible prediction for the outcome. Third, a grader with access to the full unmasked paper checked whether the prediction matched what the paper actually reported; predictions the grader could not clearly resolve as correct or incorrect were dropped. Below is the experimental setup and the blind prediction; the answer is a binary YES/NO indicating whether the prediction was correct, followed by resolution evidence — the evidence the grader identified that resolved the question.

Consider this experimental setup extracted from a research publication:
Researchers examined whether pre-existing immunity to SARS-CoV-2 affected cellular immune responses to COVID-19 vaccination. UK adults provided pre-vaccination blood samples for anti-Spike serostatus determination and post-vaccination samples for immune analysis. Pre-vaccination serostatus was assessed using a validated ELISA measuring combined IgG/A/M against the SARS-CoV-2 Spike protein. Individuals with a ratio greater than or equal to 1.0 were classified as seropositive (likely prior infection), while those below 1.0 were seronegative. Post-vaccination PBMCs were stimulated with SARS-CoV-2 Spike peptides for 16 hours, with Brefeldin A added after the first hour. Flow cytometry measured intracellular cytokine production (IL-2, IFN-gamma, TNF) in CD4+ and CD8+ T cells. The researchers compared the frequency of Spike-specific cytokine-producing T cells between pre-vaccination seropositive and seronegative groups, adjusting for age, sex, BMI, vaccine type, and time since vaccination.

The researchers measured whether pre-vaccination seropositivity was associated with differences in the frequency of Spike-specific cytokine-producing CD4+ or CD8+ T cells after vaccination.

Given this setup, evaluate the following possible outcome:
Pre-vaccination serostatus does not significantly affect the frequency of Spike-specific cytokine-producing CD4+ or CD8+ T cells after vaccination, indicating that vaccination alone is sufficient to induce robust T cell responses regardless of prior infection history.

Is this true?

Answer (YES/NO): NO